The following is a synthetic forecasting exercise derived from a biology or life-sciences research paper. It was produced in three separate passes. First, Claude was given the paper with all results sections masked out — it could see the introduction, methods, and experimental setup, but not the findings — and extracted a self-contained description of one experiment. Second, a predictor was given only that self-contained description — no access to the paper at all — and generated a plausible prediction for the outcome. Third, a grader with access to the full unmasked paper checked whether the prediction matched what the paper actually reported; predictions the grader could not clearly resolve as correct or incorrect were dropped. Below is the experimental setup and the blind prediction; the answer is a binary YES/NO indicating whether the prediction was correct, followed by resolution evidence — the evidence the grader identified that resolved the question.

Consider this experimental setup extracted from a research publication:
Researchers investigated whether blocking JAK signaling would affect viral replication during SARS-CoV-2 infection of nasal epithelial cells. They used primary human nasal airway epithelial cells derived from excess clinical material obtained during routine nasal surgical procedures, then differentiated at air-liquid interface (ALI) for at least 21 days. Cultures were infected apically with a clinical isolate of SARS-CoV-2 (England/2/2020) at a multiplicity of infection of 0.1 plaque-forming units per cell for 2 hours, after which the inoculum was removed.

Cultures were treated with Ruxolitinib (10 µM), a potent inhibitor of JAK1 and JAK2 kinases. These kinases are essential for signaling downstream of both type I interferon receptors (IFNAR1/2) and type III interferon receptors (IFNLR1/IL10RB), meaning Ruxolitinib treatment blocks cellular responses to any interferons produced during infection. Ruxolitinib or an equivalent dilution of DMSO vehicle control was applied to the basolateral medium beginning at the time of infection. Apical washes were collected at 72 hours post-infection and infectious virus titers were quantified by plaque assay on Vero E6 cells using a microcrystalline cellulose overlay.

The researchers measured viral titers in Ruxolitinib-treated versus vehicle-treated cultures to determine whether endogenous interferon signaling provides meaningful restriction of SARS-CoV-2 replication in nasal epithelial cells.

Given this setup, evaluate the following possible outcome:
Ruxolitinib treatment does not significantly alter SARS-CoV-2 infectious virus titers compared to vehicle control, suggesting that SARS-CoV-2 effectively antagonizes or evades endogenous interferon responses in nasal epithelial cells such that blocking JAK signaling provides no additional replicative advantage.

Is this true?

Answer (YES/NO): YES